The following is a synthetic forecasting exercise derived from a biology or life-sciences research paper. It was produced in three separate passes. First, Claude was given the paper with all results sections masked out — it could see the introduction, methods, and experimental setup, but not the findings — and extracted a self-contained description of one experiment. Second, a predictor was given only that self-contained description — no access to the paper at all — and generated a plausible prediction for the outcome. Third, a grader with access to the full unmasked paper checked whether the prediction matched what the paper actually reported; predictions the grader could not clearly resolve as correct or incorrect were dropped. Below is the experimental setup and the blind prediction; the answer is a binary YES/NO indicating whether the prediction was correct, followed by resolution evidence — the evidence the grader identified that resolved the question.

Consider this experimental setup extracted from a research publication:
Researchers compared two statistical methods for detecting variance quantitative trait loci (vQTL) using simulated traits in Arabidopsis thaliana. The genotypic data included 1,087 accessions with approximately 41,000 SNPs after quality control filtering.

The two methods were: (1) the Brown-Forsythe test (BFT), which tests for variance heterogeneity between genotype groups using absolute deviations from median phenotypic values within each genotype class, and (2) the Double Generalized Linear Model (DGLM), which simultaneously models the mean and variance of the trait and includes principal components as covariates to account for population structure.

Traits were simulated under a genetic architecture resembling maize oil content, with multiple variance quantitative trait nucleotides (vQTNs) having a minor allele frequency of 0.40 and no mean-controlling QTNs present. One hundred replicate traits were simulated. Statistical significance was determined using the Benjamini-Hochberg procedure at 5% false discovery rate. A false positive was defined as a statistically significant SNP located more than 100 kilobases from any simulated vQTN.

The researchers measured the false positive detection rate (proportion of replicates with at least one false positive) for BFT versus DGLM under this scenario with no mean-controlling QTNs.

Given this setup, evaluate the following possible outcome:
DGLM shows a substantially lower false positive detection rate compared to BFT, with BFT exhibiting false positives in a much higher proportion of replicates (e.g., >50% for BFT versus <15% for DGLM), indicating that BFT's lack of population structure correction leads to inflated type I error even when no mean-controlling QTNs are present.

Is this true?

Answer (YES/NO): NO